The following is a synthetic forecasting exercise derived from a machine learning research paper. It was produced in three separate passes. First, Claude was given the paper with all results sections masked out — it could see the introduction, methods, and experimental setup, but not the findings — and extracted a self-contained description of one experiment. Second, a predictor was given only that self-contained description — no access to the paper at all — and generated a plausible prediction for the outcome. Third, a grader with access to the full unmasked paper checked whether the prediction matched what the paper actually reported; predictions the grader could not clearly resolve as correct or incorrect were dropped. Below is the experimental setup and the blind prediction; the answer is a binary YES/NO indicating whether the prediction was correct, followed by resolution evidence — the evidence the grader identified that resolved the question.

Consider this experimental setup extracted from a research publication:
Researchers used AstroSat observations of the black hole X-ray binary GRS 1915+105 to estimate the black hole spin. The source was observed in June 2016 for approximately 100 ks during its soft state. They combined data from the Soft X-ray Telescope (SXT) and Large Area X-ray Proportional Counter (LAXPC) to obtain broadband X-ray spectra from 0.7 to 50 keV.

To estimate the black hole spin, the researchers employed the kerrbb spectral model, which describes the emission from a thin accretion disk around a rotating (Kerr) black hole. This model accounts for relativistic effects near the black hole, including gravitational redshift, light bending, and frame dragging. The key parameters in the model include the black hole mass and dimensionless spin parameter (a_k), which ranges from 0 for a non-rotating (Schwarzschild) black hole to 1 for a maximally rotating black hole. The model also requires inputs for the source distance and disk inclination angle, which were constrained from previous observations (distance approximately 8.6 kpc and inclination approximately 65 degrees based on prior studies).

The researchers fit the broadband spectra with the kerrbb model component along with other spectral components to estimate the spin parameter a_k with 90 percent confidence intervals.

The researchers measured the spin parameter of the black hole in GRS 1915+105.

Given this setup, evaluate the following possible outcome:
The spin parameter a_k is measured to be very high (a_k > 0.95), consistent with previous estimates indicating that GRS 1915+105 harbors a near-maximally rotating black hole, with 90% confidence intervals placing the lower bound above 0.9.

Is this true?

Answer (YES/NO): YES